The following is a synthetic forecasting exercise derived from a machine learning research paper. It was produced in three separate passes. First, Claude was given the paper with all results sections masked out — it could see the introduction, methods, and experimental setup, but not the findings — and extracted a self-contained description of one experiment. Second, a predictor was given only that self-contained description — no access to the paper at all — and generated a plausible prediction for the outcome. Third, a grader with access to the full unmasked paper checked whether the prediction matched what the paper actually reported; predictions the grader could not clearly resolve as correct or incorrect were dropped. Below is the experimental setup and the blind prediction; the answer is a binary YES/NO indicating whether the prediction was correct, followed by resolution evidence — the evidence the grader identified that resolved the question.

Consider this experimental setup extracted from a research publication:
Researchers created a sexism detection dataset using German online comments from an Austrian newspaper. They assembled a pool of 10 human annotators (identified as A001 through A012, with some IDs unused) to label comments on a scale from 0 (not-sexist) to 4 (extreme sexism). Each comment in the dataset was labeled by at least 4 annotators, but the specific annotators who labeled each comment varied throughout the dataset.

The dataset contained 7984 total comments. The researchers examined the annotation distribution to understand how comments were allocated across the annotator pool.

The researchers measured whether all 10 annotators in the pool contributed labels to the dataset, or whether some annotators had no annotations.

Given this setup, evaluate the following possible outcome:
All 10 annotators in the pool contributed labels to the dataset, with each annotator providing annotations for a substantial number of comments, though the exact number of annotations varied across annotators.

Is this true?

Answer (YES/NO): NO